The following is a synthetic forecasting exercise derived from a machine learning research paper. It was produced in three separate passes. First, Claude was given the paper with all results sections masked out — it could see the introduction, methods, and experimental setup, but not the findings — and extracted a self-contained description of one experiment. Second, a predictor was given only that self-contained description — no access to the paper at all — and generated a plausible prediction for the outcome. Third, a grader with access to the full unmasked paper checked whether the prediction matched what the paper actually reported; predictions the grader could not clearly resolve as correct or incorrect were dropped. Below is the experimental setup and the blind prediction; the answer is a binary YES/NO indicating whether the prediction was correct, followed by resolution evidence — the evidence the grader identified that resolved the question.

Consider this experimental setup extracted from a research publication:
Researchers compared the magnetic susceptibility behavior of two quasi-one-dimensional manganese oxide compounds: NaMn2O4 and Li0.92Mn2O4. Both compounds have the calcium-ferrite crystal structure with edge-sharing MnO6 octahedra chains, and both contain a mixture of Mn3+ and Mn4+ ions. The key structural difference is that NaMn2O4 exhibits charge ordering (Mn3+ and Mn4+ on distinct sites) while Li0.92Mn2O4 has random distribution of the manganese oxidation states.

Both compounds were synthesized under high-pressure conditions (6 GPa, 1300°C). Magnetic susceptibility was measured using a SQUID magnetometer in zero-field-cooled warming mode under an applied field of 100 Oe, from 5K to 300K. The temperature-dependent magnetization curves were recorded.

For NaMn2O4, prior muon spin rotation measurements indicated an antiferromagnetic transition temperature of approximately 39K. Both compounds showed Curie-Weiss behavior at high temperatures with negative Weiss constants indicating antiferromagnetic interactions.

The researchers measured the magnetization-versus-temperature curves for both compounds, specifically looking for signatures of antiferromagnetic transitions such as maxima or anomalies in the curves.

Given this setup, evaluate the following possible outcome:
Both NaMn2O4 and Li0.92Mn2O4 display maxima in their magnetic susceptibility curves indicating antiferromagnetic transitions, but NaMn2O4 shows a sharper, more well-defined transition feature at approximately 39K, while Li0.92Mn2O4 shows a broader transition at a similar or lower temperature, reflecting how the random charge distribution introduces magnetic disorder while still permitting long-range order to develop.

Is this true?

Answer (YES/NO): NO